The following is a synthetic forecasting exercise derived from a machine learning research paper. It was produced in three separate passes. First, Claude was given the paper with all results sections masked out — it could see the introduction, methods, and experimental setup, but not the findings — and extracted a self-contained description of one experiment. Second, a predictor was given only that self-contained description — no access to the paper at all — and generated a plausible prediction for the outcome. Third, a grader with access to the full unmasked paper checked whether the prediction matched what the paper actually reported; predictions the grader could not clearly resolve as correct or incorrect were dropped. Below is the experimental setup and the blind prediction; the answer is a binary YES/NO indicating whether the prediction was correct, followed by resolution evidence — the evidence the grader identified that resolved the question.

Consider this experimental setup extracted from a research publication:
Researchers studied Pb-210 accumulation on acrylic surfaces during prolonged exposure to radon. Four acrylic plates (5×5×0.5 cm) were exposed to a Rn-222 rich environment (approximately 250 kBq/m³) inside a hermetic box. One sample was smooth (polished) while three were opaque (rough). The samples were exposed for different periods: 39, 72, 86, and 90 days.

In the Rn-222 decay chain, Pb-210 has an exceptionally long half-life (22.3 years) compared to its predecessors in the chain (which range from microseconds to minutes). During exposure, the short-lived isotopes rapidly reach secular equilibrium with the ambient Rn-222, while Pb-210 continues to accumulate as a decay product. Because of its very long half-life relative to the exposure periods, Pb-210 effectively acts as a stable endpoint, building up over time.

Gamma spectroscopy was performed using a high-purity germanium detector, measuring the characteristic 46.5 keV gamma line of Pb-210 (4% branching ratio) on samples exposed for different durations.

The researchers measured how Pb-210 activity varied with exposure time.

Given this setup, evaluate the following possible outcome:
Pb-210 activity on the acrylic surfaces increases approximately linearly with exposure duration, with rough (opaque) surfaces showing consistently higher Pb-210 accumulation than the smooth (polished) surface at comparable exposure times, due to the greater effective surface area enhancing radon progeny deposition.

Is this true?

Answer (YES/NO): YES